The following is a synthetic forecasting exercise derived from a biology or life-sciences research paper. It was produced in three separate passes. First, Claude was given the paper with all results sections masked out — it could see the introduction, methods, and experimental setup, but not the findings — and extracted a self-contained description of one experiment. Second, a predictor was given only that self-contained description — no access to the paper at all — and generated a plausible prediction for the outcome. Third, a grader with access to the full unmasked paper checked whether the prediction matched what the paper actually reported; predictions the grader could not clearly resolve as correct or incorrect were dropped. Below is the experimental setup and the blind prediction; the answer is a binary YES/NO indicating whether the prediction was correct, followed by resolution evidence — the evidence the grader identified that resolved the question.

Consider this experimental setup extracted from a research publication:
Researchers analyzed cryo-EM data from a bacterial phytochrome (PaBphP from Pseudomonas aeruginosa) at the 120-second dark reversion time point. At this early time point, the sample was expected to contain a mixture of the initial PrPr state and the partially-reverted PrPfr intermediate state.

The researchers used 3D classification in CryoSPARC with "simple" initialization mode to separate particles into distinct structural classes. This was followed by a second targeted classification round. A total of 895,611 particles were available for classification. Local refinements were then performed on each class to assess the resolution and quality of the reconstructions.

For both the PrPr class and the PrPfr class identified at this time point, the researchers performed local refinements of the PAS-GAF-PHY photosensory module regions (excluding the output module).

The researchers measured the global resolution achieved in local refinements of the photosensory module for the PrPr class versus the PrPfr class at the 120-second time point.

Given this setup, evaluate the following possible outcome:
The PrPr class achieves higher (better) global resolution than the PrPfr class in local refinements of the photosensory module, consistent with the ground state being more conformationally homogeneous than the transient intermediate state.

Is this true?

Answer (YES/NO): NO